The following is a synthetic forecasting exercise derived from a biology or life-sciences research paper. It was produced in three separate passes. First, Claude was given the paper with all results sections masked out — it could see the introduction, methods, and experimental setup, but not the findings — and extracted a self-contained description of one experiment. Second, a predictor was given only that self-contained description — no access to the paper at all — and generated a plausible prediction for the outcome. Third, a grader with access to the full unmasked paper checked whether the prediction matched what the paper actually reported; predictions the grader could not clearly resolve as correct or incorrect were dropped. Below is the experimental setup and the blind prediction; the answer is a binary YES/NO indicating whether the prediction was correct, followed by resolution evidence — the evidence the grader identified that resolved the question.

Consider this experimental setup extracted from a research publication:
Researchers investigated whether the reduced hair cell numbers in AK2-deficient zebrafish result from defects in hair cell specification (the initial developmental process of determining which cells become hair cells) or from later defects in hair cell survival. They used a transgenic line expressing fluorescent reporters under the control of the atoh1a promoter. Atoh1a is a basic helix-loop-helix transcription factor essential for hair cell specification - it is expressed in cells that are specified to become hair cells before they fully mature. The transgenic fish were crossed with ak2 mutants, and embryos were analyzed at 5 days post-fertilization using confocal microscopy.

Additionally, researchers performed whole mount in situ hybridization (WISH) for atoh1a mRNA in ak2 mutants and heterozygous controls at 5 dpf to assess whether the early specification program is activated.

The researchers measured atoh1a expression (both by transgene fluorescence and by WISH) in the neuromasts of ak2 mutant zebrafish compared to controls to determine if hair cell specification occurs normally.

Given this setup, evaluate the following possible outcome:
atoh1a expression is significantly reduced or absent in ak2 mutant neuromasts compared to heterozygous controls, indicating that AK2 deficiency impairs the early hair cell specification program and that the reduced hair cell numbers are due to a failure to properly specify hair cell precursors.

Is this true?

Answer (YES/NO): NO